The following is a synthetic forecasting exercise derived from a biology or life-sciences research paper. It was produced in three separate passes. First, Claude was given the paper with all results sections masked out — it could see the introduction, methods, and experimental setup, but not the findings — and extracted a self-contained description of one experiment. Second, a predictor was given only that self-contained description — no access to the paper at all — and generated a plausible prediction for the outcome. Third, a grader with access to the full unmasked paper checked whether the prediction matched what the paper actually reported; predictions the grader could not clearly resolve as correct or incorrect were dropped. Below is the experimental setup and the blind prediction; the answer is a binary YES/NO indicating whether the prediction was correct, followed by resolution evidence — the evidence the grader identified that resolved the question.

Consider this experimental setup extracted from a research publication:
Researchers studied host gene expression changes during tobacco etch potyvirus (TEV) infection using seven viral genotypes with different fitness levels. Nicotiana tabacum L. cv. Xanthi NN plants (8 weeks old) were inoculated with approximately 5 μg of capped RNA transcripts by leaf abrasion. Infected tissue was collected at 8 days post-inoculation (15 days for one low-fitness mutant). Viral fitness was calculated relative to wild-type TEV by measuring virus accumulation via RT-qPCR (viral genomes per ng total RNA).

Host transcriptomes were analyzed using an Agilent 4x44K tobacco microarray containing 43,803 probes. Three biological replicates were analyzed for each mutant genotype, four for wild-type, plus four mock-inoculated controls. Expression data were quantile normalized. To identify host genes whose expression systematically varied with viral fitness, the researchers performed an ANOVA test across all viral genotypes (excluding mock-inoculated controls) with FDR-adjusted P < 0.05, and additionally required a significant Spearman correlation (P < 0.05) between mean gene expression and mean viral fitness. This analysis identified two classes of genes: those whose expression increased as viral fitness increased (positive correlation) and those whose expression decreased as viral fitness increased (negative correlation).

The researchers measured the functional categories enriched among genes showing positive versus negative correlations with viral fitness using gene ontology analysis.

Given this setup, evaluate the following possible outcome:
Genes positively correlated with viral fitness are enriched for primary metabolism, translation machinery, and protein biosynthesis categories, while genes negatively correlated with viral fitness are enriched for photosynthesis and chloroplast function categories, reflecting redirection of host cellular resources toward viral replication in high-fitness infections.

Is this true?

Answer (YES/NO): NO